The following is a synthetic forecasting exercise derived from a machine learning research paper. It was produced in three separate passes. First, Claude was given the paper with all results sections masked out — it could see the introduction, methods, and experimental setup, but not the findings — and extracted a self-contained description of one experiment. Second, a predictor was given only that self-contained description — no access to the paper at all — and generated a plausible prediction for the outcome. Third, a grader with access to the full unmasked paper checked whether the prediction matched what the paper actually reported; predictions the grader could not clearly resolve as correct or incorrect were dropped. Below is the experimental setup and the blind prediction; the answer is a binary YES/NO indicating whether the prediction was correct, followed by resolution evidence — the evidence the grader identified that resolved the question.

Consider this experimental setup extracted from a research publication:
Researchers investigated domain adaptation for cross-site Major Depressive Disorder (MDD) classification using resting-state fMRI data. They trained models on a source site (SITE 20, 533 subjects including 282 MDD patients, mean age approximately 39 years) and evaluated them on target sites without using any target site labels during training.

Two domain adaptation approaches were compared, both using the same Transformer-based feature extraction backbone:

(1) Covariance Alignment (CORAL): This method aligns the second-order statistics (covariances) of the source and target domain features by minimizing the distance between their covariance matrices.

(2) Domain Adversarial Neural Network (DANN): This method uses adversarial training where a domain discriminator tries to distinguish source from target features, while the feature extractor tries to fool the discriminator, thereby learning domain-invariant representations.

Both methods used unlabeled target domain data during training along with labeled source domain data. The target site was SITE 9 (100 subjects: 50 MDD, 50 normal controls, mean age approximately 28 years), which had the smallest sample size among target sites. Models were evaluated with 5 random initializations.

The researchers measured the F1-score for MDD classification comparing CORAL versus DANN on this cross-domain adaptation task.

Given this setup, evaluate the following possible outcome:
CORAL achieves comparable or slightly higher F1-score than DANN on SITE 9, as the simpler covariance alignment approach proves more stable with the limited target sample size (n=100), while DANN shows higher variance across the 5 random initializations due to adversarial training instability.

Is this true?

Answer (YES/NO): NO